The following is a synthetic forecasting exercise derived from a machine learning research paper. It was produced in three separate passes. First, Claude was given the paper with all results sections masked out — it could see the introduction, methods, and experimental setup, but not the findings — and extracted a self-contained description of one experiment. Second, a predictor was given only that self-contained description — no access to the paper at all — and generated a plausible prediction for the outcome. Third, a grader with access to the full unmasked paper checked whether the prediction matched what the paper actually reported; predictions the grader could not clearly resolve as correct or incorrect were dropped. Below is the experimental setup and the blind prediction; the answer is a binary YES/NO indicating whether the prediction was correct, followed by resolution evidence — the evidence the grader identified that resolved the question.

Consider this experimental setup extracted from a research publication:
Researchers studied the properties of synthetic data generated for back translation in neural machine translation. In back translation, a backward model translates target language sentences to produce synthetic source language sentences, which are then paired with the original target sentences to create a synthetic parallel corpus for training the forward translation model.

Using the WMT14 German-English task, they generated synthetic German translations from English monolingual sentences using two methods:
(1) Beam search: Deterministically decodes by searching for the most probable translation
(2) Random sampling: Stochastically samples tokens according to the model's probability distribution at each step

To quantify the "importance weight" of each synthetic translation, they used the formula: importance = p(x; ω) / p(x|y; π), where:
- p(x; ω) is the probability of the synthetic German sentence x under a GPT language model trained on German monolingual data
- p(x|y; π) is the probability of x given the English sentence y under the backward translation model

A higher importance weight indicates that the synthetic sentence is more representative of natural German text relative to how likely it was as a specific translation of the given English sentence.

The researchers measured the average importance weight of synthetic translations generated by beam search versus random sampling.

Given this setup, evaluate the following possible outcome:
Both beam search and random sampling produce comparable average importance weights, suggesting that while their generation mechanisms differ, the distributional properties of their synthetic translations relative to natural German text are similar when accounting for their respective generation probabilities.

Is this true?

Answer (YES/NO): NO